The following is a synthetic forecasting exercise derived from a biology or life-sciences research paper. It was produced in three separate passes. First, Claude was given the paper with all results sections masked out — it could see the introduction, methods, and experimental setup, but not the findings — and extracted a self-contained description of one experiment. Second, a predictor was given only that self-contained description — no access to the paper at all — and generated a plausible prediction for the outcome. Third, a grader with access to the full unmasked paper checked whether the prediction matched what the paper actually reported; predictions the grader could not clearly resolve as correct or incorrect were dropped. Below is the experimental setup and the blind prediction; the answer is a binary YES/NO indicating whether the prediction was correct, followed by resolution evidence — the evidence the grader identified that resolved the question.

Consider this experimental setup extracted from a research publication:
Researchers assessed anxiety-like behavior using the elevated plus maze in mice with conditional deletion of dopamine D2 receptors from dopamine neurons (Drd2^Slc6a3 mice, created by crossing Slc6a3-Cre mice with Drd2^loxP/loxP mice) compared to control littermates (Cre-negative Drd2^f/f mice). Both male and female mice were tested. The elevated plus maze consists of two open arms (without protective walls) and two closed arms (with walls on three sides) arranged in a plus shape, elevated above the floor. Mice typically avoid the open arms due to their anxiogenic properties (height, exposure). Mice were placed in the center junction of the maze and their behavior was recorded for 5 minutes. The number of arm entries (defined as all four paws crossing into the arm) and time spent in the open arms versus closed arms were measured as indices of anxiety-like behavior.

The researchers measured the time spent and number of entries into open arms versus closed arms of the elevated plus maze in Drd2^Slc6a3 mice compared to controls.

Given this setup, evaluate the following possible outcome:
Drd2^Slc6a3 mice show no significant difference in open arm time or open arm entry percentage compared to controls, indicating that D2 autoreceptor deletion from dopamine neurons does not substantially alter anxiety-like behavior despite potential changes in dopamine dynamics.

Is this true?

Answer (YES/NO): YES